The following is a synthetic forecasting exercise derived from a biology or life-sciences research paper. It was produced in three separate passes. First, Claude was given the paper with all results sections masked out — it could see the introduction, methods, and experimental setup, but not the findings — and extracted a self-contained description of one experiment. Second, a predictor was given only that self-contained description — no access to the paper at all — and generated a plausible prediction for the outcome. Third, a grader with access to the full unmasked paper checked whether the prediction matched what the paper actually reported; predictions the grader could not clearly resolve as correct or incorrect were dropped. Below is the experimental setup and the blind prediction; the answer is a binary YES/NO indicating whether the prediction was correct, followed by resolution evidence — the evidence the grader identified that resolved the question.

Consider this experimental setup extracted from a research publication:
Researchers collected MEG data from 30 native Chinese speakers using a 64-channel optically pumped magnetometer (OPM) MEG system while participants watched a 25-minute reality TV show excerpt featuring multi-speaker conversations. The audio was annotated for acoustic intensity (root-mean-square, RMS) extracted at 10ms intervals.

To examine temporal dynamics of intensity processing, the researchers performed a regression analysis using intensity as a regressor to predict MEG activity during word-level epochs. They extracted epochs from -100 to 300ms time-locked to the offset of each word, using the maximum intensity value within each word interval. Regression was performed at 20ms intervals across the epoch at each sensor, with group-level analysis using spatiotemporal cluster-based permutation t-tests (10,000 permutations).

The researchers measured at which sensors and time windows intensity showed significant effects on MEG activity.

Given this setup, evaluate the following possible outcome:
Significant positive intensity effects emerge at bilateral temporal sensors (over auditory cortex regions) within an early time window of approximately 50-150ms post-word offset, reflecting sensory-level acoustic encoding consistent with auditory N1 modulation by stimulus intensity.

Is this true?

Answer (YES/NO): NO